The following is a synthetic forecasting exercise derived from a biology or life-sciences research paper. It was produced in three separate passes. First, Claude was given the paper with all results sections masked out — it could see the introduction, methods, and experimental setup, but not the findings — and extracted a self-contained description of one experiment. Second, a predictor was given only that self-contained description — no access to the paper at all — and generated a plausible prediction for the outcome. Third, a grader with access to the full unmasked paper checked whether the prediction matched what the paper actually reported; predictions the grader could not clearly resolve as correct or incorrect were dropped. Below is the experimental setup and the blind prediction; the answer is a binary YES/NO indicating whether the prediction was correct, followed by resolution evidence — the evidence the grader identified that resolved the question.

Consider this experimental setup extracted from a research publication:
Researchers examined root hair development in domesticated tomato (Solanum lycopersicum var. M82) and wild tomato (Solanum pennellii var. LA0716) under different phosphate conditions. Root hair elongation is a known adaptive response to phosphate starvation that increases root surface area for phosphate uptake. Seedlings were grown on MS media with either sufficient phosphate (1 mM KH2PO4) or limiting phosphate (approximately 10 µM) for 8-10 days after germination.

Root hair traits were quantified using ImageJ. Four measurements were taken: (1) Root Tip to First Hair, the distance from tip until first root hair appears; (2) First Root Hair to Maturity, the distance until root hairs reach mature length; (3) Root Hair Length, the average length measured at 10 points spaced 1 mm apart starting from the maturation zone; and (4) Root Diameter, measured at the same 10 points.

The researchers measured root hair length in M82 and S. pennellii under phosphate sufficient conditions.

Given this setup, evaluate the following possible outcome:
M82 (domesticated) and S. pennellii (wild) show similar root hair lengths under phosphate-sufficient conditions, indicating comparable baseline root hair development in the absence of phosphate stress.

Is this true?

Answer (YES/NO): NO